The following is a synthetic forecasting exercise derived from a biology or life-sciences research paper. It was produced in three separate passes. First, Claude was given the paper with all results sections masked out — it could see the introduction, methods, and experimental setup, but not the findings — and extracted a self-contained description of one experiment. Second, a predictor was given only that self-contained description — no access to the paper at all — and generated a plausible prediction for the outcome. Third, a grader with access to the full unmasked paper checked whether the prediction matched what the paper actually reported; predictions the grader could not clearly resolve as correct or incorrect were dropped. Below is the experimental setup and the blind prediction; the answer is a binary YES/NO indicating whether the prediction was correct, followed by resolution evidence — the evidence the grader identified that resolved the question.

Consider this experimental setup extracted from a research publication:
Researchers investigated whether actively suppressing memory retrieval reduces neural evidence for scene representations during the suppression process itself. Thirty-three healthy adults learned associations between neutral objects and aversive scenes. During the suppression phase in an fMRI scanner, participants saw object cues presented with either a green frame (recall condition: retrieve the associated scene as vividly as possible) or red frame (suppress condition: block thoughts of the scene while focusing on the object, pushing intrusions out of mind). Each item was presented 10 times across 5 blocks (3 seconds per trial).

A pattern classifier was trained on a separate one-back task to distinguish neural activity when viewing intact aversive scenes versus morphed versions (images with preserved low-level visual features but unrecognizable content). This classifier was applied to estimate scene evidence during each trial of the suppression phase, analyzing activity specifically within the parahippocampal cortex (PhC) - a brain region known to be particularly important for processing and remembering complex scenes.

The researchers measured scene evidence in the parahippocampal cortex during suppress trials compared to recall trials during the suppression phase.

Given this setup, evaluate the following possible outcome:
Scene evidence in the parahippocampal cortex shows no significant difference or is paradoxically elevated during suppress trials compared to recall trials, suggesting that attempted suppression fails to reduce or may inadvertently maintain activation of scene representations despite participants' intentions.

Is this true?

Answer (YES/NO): NO